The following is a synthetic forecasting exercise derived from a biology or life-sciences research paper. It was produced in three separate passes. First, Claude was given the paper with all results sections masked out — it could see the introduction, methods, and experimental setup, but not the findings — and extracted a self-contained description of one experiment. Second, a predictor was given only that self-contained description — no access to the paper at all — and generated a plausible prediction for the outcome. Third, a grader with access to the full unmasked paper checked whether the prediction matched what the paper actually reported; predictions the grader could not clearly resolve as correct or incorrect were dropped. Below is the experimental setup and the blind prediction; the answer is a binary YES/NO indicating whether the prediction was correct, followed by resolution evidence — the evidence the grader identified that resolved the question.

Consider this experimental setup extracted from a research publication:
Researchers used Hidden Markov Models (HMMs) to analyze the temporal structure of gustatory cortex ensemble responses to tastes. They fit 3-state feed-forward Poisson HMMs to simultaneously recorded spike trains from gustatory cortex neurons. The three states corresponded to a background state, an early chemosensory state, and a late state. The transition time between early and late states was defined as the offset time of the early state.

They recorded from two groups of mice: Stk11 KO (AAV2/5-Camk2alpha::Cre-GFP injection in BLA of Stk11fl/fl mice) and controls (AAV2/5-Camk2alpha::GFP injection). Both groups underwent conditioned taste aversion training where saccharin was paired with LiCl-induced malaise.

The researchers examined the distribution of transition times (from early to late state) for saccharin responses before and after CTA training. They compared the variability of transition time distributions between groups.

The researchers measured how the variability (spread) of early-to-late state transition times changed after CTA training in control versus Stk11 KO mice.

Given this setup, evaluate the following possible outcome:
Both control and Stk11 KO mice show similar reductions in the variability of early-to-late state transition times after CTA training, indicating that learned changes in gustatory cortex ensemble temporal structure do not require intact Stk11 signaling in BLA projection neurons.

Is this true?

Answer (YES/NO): NO